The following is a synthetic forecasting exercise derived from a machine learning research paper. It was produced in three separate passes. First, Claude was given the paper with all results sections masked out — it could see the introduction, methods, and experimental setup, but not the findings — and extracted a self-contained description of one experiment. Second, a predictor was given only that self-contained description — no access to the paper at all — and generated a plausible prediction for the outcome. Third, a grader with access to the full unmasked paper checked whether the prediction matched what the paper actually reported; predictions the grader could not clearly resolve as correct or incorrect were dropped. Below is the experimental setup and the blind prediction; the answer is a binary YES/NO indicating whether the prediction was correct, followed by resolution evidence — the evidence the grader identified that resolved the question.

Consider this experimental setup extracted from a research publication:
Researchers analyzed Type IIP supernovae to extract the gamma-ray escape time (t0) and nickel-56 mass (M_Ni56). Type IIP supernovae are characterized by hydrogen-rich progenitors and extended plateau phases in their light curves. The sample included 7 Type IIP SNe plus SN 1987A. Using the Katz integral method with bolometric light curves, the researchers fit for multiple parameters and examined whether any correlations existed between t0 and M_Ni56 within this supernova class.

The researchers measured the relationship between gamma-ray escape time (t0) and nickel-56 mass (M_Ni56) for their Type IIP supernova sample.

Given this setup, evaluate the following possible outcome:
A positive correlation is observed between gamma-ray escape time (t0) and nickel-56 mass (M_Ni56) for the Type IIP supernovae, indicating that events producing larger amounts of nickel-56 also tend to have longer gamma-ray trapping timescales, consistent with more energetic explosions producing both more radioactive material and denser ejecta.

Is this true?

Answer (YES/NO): NO